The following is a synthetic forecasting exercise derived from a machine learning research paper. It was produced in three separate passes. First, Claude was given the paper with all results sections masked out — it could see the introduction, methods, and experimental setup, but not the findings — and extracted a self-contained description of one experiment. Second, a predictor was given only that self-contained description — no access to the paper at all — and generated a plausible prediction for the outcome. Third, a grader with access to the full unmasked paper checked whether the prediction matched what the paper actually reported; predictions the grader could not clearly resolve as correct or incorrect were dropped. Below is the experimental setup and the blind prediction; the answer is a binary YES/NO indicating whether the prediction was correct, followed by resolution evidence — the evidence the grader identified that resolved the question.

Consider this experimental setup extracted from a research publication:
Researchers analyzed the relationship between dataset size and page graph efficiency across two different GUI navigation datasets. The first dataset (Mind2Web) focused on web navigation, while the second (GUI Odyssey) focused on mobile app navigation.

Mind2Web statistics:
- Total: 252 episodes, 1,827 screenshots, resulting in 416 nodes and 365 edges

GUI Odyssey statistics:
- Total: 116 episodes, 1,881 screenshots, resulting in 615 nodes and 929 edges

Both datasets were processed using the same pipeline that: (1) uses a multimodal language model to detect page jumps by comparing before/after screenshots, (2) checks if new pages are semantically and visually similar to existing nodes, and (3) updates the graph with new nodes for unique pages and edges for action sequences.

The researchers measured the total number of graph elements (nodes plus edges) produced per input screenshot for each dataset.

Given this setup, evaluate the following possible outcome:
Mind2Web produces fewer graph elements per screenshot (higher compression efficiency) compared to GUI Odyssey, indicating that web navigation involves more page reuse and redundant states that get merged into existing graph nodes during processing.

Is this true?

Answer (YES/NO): YES